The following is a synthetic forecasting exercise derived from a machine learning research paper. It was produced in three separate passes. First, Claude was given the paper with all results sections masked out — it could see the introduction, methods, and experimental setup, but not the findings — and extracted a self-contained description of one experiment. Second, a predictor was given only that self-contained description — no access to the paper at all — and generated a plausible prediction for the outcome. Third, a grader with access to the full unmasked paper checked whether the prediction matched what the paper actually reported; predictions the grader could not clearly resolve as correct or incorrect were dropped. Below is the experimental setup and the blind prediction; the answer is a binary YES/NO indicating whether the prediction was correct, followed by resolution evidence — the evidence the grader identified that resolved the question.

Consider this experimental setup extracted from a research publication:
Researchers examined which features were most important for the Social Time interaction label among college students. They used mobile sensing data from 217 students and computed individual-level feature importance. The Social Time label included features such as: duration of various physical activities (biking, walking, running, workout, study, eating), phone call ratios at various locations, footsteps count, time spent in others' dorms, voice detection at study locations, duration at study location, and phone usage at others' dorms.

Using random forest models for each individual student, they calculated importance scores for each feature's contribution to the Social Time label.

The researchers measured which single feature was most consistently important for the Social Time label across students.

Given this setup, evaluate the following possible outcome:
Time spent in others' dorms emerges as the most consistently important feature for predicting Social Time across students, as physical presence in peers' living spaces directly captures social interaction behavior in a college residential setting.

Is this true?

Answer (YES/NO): NO